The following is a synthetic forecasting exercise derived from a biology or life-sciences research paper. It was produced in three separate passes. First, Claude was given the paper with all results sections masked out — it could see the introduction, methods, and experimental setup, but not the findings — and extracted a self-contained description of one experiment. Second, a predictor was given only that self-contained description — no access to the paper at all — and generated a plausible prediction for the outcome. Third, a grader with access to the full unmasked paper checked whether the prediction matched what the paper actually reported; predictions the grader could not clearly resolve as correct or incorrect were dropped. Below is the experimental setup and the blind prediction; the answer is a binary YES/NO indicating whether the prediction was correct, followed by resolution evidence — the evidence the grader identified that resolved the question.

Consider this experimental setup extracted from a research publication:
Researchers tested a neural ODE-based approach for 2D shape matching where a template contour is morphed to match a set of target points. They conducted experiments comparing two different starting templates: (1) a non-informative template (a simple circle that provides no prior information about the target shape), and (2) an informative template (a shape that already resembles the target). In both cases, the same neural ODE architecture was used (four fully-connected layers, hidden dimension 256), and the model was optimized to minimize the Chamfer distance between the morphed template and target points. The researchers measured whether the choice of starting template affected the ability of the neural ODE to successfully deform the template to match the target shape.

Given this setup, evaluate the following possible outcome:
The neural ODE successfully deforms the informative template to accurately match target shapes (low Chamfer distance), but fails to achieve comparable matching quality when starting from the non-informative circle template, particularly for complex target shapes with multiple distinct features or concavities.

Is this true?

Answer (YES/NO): NO